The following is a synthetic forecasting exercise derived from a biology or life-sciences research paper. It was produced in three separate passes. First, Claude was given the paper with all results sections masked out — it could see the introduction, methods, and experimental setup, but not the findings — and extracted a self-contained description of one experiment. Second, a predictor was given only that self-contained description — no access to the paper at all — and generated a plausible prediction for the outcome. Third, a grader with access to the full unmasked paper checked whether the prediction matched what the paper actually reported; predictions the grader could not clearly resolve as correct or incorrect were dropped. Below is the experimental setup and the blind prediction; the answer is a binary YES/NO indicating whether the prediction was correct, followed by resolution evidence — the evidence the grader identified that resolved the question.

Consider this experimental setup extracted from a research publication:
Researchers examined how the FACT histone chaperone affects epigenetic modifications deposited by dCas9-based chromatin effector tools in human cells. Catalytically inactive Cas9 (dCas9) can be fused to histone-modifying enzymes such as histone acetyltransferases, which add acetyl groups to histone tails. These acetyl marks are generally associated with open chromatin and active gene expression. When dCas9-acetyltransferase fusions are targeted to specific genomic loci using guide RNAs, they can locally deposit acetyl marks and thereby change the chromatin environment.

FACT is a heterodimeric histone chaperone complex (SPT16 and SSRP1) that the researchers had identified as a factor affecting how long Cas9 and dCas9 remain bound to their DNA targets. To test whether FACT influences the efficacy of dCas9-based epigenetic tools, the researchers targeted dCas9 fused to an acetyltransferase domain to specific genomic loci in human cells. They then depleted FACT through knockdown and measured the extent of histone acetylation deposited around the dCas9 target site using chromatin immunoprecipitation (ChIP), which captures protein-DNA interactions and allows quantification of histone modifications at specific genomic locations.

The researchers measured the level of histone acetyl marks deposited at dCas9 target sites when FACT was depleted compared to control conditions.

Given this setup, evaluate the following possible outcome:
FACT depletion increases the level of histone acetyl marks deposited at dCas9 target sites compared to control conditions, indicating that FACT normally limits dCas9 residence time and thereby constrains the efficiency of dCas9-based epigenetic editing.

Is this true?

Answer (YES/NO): YES